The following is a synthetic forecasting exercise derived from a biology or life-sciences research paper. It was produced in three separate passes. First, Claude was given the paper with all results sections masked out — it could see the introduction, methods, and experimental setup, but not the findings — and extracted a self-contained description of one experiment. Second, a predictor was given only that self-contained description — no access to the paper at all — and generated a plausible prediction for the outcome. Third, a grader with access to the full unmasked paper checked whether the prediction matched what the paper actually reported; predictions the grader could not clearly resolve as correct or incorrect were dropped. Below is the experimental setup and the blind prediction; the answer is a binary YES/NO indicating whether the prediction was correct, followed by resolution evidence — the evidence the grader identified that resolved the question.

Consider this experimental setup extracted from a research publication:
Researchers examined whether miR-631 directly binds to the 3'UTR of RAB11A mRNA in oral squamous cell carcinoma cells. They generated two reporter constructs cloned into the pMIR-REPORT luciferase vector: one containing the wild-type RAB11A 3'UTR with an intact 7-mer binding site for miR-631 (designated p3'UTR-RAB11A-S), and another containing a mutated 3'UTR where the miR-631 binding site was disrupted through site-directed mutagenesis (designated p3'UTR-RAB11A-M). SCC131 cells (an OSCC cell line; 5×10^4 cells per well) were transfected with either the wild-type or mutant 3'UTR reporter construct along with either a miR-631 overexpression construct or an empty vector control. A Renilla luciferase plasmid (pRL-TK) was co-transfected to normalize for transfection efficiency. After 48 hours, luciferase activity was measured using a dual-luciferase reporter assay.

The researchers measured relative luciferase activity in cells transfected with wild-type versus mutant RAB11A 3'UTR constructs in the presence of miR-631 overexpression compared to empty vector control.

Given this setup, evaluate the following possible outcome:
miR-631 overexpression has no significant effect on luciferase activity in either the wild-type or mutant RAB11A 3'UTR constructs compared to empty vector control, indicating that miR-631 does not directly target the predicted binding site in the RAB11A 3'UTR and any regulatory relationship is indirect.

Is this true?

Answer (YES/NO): NO